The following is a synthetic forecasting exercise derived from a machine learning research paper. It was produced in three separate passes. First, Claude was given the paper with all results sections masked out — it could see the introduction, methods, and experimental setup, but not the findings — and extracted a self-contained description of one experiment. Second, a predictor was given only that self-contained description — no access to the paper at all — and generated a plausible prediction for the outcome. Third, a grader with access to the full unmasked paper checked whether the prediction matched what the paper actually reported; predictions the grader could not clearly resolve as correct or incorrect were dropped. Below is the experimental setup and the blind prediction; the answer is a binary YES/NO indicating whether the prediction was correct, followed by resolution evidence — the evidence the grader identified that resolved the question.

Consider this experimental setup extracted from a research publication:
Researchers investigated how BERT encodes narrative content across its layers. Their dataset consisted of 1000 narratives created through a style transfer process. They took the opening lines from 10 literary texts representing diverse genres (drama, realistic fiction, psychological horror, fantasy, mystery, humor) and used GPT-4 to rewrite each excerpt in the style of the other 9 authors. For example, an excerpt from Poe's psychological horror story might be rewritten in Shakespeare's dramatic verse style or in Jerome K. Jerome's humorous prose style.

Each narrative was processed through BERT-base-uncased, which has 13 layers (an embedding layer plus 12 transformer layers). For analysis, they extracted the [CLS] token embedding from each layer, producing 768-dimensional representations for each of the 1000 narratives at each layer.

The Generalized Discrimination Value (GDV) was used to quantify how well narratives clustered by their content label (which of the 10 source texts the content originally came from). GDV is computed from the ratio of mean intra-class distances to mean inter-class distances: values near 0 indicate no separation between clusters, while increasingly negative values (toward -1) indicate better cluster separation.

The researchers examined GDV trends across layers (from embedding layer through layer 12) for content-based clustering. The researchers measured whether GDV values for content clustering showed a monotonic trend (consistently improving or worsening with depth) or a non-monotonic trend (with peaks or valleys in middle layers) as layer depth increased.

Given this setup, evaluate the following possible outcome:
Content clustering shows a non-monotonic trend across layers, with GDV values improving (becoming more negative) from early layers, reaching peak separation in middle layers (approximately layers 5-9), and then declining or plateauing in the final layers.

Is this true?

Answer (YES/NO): NO